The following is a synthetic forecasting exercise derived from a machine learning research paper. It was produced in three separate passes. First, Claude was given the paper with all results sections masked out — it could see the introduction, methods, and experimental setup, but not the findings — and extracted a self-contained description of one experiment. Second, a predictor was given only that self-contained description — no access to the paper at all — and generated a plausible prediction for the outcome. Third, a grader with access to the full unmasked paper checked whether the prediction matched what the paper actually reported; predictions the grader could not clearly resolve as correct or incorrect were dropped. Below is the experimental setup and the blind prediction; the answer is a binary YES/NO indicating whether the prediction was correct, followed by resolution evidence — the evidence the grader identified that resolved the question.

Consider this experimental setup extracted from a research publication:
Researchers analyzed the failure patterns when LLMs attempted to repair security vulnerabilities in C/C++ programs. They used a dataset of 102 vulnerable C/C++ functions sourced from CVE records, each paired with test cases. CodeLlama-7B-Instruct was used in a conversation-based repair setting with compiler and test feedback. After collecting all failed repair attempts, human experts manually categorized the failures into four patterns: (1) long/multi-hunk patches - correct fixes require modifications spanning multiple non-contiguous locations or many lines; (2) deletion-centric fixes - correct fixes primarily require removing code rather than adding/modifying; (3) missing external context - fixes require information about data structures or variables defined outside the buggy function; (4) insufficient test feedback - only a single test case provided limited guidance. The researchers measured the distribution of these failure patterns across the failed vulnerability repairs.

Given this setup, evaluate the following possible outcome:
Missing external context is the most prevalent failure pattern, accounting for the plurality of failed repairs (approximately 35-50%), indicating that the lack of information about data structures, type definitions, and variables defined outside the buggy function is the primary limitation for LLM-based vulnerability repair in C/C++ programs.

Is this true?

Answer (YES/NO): NO